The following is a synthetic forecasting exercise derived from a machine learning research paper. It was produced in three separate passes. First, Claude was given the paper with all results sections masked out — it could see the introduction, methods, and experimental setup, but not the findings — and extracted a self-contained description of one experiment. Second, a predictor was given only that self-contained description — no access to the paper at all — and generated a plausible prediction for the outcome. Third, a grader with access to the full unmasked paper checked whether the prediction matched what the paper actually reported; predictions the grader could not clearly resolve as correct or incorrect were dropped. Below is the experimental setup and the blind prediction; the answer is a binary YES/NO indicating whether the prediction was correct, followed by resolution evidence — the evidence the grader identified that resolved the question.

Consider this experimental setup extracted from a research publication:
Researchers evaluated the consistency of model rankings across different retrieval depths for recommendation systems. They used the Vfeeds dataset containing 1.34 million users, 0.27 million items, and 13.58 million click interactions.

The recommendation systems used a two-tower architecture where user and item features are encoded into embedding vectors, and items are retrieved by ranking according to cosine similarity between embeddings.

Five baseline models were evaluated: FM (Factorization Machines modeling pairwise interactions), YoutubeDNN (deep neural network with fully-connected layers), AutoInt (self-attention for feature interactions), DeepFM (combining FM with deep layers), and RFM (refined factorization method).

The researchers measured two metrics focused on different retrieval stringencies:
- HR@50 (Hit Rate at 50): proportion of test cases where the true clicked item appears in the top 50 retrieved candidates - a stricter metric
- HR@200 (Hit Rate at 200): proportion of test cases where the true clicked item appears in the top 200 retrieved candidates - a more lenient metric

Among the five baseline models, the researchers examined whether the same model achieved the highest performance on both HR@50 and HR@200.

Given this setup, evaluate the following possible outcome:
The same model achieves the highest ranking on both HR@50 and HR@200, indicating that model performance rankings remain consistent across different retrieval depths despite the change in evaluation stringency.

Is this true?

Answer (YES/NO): NO